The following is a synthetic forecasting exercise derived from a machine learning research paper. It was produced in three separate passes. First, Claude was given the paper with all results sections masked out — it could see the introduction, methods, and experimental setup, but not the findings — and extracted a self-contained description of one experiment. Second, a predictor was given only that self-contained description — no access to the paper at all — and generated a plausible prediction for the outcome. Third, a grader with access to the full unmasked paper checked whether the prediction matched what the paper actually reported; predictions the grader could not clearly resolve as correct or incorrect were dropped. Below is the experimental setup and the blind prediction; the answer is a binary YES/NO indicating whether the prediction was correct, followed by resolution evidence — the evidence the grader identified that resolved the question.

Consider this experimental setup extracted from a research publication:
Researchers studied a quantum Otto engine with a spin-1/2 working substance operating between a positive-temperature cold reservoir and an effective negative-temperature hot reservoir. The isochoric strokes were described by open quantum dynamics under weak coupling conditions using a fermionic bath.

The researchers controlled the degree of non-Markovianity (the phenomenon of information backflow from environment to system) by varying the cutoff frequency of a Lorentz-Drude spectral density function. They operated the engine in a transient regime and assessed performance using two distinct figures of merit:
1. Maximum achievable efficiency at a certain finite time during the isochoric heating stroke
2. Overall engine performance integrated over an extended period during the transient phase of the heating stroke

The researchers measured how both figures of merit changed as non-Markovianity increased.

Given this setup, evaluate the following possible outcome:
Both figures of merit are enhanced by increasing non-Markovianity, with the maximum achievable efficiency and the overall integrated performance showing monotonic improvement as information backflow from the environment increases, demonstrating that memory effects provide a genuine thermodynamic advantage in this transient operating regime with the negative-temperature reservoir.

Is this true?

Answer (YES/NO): NO